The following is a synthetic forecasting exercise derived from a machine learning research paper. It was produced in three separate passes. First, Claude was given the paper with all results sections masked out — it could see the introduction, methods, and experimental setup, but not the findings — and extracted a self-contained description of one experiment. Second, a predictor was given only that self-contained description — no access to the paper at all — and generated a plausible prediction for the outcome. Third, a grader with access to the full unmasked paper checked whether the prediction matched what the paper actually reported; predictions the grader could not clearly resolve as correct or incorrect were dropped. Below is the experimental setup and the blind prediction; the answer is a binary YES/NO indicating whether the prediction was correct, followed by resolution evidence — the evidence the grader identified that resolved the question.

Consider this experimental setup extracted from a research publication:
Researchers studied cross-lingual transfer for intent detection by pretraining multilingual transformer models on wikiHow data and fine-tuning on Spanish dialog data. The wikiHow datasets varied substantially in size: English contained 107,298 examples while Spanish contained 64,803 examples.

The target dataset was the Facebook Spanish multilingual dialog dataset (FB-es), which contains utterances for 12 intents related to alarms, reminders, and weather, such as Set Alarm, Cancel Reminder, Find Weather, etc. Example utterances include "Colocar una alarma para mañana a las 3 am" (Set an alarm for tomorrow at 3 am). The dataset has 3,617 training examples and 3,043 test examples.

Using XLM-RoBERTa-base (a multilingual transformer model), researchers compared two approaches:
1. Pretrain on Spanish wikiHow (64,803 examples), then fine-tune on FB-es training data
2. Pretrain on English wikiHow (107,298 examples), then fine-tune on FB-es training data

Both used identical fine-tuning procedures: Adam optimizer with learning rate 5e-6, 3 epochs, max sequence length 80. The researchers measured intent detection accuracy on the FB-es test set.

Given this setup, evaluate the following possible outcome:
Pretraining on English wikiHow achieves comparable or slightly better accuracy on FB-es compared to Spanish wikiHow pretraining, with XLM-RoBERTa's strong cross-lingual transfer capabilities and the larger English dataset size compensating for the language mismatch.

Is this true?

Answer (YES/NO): YES